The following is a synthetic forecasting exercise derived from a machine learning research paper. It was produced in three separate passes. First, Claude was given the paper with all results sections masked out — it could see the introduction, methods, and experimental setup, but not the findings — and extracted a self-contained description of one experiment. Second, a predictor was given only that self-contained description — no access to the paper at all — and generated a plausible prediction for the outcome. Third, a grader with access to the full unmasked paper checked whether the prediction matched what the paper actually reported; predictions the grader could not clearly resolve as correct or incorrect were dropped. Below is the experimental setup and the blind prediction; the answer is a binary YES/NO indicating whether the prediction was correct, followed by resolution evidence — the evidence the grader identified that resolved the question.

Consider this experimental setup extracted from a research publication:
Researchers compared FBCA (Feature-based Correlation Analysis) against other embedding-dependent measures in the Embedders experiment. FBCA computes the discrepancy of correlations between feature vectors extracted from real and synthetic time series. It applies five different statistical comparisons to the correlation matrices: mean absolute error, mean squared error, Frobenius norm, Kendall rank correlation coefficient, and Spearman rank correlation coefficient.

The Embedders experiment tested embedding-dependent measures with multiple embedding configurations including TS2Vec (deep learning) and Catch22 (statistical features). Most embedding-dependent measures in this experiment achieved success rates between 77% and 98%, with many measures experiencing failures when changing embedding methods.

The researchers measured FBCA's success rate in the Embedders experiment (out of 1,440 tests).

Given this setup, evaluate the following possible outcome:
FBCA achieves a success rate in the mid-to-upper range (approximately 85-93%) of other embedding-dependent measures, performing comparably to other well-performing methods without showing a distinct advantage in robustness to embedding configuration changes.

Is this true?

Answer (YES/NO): NO